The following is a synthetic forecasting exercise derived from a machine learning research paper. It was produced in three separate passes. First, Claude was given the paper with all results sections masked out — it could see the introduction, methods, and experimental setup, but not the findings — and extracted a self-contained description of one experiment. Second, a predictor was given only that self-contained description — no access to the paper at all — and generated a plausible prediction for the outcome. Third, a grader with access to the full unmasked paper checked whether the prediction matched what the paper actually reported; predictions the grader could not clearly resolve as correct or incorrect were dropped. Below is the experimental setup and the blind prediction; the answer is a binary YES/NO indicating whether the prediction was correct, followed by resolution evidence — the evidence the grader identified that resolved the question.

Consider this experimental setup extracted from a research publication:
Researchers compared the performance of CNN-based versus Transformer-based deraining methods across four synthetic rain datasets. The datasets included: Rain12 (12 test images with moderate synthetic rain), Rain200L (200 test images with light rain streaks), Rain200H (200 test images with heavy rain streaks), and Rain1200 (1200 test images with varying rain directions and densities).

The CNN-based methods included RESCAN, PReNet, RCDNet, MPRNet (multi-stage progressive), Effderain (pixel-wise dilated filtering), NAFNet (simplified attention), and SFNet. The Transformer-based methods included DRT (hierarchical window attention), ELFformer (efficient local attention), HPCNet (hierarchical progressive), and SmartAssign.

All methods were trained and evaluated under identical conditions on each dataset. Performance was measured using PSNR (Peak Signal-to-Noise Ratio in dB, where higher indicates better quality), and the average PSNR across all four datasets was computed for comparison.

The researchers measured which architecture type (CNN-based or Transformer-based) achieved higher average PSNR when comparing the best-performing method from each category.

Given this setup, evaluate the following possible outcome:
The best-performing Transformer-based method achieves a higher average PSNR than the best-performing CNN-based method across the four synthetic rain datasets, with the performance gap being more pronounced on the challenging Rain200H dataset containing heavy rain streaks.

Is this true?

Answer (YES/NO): NO